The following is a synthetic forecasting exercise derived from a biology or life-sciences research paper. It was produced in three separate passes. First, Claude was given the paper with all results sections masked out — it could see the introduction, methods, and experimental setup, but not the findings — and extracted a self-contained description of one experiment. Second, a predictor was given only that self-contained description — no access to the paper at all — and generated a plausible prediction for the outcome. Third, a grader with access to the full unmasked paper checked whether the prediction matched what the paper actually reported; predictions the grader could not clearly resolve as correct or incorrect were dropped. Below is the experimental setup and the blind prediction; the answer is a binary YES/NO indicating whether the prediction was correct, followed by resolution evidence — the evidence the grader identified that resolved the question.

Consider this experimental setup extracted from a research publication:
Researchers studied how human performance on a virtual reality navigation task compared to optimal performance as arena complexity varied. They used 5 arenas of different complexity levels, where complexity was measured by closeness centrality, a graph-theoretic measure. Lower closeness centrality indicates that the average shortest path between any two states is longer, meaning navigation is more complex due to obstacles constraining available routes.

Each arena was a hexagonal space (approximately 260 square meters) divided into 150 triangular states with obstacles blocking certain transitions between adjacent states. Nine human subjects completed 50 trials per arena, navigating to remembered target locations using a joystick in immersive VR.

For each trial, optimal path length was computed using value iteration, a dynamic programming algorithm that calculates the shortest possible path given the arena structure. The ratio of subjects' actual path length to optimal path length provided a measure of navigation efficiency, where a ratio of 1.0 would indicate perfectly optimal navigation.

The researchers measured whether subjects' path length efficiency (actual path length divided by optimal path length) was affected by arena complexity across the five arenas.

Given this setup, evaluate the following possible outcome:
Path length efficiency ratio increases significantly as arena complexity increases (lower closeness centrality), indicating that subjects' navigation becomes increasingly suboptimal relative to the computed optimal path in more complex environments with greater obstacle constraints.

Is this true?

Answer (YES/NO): NO